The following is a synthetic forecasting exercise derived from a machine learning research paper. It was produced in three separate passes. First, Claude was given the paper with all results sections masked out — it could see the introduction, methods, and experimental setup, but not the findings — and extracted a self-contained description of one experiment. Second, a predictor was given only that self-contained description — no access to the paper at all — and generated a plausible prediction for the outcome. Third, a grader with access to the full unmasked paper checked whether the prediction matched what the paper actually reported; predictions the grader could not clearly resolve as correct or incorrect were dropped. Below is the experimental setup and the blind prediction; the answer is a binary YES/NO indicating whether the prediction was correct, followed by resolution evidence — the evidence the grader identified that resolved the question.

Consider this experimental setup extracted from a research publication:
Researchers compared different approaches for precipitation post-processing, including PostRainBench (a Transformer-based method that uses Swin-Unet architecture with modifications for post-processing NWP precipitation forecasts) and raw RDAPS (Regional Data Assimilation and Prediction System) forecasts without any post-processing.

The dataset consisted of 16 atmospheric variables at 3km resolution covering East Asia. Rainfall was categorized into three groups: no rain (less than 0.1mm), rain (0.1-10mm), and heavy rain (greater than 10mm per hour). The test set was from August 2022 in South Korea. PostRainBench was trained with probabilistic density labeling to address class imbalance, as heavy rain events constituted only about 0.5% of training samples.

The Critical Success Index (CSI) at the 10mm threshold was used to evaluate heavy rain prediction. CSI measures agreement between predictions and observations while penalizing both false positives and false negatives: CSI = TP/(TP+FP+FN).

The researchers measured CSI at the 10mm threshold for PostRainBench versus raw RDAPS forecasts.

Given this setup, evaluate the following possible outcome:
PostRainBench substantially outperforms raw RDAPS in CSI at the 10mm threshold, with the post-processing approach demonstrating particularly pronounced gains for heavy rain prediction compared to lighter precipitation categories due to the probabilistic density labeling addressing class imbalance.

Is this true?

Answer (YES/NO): NO